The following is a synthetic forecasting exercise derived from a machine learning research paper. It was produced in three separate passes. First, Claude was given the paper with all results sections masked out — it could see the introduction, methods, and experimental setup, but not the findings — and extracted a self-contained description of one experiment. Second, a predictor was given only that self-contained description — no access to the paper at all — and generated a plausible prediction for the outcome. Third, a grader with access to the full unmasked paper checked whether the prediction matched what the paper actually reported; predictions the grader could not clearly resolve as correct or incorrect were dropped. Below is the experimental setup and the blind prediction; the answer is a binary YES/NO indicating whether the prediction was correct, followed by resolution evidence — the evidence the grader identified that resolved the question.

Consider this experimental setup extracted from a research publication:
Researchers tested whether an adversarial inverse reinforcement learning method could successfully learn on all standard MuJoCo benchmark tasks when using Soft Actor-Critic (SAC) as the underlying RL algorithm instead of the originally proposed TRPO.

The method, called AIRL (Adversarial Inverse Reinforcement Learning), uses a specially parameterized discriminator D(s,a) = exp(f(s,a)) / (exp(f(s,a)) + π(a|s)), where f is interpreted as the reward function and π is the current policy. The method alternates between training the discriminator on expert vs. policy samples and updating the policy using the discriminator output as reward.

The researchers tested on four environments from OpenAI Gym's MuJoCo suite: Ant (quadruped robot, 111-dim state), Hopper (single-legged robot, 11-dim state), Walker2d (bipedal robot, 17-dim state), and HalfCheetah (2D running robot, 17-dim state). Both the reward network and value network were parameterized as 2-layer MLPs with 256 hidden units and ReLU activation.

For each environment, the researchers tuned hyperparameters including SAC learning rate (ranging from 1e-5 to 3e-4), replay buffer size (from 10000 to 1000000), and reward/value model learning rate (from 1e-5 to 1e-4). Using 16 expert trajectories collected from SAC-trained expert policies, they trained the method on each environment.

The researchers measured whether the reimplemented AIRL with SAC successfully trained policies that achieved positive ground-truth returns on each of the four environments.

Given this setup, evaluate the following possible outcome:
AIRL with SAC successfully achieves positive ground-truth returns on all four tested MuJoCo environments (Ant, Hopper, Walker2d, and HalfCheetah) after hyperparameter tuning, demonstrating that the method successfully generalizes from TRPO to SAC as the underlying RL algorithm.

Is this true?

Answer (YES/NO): NO